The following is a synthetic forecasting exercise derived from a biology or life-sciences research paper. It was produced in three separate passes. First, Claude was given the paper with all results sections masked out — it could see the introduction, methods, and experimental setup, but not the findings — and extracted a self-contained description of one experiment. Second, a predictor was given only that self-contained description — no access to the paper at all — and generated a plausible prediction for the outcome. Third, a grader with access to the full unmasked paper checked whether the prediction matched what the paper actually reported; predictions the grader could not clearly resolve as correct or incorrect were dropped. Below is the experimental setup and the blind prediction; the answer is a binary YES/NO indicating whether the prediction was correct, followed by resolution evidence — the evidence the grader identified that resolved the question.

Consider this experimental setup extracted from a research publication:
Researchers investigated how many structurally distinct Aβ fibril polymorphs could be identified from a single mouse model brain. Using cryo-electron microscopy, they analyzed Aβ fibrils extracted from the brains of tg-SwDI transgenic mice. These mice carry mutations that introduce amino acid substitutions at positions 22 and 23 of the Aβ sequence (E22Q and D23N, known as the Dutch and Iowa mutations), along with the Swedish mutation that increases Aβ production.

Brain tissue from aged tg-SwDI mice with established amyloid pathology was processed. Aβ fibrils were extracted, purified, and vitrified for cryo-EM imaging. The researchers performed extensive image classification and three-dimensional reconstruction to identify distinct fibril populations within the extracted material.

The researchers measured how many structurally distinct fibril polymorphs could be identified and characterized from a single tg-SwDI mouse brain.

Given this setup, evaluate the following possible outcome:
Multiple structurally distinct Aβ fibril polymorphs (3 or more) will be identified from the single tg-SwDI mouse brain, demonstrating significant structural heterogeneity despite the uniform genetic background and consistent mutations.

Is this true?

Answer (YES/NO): YES